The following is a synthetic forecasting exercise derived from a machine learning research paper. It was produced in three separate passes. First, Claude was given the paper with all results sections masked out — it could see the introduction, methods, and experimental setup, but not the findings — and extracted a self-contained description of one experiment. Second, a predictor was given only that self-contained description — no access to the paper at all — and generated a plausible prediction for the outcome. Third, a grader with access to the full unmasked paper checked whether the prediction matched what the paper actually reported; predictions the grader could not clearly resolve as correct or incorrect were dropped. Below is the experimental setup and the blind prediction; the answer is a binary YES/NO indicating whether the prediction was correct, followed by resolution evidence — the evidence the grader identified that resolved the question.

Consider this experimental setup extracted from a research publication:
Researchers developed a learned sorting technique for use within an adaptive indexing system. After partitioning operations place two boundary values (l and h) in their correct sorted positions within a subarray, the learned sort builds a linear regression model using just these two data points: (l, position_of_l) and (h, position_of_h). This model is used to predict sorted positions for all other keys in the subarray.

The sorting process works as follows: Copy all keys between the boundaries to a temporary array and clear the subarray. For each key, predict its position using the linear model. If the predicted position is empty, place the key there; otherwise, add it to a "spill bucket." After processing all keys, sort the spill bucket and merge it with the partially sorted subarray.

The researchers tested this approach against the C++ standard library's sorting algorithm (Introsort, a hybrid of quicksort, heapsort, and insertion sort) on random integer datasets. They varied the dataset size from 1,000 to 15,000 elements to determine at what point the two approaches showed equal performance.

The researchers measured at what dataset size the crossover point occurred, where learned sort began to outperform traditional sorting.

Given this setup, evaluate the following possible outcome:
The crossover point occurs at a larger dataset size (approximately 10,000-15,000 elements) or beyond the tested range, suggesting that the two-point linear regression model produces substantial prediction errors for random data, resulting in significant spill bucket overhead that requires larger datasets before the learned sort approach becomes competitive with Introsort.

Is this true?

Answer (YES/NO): NO